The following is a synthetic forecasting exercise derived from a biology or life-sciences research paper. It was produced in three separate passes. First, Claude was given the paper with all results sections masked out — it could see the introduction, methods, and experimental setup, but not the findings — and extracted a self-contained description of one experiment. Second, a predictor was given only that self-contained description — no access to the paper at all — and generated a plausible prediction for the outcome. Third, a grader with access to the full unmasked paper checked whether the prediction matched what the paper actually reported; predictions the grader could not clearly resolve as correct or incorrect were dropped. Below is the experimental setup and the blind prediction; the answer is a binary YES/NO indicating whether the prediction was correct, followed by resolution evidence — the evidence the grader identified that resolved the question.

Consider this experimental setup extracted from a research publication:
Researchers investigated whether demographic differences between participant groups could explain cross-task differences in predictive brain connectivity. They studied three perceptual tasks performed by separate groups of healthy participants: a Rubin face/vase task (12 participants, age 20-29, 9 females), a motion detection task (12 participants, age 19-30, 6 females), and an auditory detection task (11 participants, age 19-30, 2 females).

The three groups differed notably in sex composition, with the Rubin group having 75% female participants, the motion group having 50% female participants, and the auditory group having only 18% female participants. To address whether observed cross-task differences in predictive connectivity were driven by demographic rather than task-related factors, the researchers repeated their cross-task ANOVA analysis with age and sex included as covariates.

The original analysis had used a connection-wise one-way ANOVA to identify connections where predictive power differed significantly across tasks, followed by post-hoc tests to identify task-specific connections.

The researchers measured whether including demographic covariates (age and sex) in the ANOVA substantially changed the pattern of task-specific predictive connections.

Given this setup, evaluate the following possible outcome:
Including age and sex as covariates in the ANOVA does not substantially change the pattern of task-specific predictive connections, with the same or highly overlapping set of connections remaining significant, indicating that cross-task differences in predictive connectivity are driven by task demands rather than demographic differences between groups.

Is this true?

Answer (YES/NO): YES